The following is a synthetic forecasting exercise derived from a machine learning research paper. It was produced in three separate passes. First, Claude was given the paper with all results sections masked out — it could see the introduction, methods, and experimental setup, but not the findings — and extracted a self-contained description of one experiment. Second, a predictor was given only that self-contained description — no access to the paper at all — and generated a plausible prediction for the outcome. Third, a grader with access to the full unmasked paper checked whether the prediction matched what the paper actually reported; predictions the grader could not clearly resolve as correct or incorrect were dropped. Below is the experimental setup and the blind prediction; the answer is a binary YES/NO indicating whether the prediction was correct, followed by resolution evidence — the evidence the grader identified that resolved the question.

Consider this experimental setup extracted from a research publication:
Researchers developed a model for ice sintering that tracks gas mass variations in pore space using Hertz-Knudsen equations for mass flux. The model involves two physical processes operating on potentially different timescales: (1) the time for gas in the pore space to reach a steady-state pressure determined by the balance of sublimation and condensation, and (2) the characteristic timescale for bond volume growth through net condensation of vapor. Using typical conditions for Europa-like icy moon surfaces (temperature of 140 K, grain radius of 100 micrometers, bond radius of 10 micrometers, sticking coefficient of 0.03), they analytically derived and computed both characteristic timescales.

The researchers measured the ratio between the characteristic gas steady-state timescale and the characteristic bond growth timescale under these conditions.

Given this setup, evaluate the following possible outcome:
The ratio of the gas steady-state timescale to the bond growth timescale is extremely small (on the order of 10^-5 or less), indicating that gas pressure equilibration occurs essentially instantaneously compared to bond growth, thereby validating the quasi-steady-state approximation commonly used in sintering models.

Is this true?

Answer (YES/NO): YES